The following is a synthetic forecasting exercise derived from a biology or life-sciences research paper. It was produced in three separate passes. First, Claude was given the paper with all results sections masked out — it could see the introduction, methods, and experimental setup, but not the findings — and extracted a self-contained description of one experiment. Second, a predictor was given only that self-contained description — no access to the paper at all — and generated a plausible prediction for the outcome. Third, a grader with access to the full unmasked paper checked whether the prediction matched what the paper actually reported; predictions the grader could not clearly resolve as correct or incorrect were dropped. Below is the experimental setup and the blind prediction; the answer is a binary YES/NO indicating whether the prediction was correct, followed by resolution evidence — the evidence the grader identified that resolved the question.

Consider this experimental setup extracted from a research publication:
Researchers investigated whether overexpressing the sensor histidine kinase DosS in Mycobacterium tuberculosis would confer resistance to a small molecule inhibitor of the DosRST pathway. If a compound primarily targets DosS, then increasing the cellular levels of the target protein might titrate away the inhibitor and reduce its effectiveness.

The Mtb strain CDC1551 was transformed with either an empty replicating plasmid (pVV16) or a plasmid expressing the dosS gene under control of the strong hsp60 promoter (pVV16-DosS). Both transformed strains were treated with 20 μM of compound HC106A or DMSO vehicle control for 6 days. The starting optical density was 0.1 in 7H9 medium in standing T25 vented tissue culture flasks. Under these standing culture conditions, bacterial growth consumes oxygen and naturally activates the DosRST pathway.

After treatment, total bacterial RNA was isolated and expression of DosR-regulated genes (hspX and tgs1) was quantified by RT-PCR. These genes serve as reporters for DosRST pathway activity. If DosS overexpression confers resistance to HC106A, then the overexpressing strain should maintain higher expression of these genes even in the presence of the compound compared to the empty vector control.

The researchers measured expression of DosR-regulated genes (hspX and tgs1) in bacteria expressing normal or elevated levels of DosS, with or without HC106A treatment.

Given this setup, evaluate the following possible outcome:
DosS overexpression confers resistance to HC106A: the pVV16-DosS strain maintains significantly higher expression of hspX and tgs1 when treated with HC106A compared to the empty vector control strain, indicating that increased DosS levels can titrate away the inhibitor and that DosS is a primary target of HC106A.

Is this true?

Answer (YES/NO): YES